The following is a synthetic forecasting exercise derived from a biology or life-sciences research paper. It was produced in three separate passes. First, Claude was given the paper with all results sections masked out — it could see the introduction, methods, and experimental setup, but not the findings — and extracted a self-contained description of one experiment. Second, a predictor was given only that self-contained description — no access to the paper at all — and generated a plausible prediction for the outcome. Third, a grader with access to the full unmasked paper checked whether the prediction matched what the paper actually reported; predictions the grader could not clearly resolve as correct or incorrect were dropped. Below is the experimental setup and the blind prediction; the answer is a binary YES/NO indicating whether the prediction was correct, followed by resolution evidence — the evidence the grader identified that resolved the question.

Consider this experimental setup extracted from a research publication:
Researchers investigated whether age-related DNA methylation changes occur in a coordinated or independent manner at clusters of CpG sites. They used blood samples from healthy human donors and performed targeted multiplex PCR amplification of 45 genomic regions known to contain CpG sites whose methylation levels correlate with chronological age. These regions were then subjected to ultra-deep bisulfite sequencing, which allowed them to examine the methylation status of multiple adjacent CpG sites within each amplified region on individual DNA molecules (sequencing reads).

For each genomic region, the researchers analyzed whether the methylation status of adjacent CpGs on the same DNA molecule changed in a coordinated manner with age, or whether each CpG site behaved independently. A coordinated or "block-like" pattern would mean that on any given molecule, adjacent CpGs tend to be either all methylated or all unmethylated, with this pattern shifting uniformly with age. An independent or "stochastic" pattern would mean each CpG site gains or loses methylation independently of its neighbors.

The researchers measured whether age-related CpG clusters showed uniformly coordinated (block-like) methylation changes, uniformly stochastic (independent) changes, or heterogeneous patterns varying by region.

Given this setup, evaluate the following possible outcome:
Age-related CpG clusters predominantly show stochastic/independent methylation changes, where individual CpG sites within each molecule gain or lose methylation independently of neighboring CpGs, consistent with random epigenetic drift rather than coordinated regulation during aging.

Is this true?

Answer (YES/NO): NO